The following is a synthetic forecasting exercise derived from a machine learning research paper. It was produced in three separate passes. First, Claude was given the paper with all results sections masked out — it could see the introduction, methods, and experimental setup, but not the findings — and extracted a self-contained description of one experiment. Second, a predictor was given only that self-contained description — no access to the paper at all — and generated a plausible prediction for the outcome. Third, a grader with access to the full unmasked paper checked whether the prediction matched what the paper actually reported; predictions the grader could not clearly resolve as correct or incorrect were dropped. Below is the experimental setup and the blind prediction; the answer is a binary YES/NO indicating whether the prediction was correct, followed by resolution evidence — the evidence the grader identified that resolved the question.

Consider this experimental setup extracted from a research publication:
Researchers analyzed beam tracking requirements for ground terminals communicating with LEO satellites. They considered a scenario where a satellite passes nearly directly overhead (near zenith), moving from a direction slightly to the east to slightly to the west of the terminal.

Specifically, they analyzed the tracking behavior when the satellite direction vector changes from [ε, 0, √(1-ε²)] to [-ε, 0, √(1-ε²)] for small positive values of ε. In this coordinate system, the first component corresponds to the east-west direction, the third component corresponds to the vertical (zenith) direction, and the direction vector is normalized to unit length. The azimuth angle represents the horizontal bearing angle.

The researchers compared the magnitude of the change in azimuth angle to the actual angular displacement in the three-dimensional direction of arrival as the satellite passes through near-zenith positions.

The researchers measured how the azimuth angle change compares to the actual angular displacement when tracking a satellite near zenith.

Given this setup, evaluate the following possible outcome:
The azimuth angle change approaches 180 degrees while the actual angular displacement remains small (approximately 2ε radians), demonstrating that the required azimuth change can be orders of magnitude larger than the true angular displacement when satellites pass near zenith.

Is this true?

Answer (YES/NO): YES